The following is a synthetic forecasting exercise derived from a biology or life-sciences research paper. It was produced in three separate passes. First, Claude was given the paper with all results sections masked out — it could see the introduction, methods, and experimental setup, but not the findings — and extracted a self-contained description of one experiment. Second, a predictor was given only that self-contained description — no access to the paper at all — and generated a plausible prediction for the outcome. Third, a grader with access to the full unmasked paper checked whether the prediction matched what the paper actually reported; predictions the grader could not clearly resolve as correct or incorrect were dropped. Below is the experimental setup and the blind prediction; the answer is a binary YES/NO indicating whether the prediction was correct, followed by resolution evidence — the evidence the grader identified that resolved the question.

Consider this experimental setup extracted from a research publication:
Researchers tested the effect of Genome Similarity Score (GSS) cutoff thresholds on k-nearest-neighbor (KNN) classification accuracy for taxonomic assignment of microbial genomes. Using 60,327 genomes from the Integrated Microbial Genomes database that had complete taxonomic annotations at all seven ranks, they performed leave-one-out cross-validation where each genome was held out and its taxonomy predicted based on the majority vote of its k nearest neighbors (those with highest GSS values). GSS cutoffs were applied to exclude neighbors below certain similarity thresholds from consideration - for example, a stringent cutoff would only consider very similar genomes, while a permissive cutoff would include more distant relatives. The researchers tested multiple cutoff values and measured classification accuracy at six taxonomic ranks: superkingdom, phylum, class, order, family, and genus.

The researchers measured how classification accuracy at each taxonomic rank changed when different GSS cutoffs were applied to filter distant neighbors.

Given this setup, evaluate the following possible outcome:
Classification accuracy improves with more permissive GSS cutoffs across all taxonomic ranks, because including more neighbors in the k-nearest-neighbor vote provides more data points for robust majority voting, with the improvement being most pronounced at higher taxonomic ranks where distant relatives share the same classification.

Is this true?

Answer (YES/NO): NO